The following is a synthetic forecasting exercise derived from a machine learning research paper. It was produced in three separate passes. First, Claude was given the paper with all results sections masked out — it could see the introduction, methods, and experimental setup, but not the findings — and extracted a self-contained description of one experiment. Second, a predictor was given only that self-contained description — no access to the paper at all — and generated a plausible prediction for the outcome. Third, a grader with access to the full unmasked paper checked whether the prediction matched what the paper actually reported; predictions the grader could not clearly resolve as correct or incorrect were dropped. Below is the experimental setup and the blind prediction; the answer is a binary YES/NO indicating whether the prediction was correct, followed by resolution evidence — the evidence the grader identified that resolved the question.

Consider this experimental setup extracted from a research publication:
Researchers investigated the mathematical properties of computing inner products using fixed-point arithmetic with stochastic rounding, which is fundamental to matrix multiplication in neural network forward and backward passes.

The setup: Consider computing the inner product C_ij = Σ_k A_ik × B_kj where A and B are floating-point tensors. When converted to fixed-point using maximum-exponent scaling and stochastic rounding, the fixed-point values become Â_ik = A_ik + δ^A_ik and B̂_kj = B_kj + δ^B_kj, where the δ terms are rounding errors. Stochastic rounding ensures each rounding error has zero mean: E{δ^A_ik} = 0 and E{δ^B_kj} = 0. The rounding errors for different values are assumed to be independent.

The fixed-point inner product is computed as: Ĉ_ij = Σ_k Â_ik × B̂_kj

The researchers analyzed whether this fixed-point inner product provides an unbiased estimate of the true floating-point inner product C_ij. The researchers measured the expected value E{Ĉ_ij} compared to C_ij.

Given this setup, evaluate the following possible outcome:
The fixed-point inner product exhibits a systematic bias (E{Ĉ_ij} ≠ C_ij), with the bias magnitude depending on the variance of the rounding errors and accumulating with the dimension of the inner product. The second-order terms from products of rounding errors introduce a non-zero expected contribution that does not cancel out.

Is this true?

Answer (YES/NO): NO